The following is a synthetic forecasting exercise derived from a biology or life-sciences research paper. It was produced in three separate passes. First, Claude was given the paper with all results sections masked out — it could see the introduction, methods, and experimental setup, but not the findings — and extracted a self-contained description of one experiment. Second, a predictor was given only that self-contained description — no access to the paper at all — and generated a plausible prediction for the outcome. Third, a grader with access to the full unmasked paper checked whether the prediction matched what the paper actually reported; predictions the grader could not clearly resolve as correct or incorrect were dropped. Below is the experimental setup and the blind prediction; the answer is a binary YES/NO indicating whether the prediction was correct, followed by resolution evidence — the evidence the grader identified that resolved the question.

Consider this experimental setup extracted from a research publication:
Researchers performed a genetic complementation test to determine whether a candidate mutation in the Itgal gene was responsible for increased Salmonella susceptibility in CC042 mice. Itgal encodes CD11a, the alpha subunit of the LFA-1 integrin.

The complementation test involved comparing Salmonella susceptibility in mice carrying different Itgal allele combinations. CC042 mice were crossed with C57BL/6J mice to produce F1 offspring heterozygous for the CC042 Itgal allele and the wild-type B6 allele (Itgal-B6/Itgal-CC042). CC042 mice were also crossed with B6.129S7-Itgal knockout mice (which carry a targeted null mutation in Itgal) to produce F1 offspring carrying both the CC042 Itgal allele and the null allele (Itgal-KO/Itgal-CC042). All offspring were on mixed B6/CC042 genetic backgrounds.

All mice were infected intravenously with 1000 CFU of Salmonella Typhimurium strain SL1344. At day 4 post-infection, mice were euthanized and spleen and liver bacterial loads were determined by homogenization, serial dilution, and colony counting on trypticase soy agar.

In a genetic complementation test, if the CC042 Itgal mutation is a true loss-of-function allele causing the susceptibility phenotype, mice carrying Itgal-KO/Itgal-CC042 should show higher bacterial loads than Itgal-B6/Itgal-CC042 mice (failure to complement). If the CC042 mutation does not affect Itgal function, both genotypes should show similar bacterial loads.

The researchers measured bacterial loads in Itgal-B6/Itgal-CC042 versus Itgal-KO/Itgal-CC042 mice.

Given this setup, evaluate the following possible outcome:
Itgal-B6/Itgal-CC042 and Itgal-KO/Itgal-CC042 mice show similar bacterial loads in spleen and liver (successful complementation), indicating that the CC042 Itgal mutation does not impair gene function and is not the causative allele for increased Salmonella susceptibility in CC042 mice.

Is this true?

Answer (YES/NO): NO